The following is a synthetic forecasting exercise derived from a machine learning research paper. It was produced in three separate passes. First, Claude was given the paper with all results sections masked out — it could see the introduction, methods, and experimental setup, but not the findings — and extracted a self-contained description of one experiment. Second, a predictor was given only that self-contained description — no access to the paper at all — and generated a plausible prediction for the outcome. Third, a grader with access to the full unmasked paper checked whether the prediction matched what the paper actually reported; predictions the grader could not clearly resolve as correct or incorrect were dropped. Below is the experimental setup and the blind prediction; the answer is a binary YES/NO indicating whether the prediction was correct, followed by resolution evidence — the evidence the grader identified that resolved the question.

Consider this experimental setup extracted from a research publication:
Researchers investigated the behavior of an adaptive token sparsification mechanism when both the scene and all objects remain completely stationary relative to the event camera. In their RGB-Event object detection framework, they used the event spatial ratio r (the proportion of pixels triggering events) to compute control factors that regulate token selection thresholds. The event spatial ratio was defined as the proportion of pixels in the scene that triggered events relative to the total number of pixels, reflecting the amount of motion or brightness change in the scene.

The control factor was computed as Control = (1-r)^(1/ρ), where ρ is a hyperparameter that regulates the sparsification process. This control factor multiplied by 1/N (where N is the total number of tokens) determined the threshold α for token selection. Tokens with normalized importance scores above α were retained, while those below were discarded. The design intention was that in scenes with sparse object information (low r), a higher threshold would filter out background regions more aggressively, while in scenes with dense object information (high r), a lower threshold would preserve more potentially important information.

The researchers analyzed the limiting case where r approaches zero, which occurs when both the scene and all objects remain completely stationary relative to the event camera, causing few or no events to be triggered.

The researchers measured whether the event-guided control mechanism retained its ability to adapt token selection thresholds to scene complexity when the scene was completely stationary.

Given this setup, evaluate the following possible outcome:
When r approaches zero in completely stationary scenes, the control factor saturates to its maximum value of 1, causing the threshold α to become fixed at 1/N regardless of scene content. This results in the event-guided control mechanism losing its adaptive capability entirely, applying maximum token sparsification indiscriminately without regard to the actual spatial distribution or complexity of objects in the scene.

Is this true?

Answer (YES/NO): YES